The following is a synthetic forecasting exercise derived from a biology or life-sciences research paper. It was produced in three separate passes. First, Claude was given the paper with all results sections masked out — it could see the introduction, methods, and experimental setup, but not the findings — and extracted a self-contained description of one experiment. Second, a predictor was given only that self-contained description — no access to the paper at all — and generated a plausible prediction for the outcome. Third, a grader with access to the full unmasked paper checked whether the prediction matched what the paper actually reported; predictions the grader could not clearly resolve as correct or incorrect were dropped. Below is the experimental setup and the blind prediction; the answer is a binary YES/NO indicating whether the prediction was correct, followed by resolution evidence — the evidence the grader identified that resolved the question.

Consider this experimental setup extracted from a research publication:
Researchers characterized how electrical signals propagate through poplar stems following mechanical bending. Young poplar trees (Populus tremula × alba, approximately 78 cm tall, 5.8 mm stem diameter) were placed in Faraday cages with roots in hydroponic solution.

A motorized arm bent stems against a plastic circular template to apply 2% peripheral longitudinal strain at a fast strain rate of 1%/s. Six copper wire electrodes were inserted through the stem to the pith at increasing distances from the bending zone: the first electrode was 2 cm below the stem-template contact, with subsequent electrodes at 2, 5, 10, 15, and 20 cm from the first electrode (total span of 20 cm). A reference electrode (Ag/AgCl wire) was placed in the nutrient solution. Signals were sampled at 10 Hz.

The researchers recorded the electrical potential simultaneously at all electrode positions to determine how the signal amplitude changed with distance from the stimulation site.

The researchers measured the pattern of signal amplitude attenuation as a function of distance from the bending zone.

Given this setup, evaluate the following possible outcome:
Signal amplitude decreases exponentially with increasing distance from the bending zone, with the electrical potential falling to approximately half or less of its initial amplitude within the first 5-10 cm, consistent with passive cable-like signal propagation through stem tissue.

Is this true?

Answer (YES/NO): NO